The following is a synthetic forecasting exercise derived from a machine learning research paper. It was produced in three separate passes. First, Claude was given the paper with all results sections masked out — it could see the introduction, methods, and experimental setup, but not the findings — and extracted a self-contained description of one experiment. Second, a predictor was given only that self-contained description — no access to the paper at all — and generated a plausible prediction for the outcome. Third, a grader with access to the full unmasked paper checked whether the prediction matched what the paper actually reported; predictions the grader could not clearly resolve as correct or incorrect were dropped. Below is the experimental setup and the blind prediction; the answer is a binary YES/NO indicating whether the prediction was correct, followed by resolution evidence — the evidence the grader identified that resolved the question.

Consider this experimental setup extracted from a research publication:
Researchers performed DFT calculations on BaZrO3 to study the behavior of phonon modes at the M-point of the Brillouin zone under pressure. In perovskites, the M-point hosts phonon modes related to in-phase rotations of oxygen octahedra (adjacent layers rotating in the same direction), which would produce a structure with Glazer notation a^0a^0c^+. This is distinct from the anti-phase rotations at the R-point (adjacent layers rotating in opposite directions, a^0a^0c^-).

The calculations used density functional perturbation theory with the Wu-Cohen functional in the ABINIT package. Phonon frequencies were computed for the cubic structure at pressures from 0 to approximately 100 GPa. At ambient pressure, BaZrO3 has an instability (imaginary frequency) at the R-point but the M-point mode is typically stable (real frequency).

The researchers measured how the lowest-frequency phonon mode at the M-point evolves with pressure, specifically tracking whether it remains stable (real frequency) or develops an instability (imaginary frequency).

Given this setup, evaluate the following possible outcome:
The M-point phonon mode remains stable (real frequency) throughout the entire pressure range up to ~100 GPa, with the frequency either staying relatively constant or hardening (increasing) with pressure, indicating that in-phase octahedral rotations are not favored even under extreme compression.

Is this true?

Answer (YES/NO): NO